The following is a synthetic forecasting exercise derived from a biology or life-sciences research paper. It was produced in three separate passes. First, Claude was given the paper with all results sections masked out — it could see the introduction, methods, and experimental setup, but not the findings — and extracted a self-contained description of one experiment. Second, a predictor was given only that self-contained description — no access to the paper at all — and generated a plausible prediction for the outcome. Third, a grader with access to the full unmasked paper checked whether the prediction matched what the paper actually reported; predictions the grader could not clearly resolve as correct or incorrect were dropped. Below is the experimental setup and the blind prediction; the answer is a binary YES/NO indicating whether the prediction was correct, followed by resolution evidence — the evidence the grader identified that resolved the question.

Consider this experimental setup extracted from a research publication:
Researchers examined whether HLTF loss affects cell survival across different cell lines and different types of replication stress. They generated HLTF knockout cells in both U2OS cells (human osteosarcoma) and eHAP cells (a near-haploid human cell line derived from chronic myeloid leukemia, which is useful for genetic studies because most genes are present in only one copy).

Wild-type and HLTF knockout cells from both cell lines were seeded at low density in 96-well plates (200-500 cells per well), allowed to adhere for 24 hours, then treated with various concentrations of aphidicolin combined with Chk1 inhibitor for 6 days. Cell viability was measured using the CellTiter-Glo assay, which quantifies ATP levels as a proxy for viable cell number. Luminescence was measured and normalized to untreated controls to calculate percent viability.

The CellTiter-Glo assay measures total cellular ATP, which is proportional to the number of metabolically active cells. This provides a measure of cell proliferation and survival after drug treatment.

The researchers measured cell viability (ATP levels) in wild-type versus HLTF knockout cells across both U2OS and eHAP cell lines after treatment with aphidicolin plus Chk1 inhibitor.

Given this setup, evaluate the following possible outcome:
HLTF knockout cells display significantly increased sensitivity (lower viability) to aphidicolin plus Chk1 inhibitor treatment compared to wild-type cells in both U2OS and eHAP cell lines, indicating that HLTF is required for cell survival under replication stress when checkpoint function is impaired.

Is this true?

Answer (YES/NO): NO